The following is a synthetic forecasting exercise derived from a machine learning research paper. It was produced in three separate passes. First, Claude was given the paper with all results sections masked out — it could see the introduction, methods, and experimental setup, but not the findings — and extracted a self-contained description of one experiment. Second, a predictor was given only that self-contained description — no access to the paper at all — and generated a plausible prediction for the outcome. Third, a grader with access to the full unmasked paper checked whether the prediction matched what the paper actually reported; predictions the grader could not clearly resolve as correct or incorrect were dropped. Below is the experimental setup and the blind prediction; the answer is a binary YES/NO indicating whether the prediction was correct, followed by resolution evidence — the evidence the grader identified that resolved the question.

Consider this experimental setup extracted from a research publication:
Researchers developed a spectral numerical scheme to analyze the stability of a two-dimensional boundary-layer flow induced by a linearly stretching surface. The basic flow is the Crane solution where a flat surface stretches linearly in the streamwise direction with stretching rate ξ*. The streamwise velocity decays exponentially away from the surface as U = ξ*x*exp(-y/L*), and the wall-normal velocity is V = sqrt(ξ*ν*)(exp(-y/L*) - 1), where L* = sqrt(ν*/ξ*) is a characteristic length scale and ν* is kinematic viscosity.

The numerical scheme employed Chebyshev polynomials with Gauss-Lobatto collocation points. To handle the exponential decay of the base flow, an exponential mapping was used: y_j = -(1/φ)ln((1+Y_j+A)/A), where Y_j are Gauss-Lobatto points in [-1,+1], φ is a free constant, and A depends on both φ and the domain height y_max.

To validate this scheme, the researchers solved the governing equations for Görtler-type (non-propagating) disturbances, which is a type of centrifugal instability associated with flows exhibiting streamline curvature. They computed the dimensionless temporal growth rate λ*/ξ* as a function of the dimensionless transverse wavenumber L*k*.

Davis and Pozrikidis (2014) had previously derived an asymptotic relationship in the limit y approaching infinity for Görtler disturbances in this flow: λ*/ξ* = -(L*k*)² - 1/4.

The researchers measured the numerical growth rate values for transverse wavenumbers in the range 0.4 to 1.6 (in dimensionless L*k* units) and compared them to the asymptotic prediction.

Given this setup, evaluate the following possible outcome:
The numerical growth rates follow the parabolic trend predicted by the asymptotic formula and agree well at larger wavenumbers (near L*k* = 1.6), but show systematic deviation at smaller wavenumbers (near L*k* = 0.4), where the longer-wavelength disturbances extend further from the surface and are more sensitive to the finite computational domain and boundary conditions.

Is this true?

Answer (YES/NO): NO